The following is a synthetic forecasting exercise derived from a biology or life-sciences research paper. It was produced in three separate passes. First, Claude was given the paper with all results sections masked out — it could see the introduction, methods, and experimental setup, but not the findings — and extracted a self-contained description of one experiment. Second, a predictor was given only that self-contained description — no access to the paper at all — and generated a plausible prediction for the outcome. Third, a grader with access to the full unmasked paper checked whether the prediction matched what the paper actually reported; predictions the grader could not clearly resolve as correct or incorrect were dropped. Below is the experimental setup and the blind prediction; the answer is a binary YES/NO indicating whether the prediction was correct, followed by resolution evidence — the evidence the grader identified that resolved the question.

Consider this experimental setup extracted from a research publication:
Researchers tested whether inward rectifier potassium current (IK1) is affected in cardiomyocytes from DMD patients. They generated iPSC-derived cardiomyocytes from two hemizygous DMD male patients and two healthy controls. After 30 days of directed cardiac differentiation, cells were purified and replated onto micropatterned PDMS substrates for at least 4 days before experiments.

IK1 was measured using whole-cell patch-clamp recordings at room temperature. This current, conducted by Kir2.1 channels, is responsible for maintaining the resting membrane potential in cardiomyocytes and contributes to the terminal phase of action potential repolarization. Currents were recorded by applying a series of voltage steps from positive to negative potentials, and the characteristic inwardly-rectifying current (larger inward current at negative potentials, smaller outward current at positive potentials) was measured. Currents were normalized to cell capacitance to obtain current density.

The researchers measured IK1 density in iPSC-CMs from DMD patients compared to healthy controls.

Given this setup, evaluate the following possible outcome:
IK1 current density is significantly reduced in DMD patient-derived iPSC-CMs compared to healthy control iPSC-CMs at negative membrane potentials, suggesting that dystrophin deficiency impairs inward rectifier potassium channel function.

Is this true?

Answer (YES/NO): YES